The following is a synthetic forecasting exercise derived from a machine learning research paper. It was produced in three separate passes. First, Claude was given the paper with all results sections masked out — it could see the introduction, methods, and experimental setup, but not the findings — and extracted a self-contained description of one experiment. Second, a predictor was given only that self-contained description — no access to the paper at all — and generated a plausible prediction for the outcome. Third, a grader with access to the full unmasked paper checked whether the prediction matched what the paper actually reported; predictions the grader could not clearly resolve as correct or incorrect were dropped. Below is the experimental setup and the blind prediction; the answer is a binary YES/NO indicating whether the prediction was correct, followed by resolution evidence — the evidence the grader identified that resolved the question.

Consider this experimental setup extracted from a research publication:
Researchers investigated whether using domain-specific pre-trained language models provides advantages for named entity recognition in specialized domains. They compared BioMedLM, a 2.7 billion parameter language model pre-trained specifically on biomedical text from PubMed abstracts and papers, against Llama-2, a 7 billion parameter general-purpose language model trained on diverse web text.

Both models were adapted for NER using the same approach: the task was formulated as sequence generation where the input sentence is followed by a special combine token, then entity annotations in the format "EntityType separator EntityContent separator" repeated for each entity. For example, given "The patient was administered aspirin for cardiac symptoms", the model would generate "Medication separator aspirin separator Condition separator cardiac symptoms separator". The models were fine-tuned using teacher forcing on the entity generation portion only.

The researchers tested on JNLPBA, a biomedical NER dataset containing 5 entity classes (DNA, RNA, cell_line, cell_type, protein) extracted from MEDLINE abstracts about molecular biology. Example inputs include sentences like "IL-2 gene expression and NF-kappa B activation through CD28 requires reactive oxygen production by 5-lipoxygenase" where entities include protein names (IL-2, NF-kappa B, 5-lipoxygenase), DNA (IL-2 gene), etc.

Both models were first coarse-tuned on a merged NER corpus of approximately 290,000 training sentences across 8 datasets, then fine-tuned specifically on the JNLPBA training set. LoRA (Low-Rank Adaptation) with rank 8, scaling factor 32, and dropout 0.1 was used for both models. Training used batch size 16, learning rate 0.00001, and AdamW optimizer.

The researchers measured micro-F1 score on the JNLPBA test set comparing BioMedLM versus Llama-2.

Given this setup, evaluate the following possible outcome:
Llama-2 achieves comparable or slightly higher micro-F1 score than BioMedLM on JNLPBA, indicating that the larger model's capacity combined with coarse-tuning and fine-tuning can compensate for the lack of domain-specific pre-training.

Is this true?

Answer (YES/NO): NO